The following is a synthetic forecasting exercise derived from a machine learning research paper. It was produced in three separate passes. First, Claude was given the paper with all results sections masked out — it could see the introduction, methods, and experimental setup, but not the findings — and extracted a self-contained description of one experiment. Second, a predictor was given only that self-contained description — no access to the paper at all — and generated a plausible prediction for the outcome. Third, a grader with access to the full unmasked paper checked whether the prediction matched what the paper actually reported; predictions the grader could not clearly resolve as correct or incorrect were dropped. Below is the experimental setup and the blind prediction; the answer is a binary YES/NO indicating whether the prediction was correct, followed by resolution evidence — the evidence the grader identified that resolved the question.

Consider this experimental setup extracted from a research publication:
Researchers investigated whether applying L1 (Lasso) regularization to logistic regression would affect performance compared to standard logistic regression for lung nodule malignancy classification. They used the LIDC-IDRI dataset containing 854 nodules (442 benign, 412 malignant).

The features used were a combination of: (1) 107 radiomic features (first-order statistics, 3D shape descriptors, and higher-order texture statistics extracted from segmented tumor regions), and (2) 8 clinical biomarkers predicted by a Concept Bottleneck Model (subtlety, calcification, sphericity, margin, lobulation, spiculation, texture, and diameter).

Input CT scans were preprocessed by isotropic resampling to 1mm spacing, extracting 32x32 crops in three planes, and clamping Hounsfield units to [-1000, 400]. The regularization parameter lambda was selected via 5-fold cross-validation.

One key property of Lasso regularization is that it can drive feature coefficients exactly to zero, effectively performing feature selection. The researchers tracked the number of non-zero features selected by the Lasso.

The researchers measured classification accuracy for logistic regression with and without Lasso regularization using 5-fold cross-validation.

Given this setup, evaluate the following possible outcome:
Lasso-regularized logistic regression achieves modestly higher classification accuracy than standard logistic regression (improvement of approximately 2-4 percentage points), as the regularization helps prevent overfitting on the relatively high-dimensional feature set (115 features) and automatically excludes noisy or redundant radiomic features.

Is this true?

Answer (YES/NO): NO